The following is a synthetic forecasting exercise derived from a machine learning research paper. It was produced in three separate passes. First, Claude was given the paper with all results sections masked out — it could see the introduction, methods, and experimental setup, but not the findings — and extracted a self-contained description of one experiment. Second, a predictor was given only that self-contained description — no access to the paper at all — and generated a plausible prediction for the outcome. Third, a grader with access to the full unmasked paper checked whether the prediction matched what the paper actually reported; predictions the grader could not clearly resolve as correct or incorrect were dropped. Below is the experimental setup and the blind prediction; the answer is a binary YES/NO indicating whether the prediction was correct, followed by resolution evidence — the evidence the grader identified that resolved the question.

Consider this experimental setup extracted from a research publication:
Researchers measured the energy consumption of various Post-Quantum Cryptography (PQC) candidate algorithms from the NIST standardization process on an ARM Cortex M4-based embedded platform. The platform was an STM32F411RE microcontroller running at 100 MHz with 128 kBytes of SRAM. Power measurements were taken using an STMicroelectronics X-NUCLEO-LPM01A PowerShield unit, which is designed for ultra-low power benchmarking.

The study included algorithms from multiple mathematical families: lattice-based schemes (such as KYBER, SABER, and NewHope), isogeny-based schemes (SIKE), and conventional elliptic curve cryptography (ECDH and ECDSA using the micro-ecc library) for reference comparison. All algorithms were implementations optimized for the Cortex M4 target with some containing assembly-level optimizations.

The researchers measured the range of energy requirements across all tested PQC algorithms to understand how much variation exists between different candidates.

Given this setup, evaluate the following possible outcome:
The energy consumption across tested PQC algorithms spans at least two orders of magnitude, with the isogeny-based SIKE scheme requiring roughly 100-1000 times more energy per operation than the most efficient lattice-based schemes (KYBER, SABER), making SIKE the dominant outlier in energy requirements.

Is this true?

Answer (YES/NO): YES